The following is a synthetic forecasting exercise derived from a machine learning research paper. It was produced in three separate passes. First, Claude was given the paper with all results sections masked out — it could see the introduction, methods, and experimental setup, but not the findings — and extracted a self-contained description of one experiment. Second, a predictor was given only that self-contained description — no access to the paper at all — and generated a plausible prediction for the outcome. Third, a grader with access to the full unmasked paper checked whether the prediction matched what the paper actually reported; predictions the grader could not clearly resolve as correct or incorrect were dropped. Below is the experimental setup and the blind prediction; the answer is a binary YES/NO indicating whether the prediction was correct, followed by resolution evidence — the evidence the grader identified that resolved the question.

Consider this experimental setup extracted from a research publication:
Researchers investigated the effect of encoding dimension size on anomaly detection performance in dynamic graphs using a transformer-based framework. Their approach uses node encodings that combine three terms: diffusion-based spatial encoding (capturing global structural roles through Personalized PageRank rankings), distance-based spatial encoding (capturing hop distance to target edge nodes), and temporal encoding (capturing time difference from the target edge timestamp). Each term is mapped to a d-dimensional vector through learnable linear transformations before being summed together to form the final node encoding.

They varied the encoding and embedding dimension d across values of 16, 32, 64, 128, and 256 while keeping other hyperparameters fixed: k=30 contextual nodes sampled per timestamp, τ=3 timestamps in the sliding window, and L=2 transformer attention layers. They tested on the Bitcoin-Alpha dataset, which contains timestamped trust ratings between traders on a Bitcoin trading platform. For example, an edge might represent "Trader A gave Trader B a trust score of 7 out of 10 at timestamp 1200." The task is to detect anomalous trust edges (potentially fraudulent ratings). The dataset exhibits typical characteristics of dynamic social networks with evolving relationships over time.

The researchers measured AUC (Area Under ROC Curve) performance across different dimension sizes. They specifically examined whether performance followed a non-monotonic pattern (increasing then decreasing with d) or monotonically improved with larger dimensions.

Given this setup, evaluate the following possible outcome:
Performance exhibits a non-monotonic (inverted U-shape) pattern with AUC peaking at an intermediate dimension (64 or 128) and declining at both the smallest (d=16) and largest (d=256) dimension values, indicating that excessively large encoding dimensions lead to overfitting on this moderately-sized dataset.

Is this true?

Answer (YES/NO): NO